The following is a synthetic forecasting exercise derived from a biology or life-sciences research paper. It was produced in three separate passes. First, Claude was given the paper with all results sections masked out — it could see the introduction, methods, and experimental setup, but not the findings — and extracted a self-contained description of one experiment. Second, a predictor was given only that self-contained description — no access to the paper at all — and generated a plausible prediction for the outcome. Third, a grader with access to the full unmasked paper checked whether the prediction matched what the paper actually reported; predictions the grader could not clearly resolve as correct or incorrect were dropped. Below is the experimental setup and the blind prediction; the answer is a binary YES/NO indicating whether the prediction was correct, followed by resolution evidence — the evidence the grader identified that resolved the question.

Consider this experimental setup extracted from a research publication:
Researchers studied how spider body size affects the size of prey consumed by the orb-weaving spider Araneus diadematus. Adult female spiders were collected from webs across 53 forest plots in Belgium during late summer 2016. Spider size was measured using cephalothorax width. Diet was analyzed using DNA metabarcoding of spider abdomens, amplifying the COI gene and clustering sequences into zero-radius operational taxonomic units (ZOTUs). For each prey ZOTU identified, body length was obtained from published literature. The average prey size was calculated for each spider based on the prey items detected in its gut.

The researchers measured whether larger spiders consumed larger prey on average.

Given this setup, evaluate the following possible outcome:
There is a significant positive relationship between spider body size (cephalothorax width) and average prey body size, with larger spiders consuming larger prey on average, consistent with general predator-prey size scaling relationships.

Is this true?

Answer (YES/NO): YES